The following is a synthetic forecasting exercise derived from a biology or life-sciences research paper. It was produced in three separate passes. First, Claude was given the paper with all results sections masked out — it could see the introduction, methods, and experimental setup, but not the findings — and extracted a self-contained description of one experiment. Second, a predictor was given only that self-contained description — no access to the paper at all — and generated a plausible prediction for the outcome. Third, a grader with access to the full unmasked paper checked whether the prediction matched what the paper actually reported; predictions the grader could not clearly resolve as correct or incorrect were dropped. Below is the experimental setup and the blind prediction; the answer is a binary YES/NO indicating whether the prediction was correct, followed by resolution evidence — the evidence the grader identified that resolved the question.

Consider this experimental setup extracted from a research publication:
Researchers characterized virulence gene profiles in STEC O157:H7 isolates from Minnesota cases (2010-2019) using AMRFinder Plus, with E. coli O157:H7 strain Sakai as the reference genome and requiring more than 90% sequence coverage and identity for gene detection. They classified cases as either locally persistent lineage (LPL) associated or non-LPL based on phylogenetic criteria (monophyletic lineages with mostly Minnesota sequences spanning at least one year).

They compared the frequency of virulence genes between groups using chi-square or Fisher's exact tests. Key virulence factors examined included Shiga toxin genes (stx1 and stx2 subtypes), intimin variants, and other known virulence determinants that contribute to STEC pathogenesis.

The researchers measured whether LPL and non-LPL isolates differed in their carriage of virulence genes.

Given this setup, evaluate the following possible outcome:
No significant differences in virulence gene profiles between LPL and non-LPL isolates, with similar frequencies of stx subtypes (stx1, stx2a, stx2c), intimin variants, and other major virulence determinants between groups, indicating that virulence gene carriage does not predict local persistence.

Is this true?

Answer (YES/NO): NO